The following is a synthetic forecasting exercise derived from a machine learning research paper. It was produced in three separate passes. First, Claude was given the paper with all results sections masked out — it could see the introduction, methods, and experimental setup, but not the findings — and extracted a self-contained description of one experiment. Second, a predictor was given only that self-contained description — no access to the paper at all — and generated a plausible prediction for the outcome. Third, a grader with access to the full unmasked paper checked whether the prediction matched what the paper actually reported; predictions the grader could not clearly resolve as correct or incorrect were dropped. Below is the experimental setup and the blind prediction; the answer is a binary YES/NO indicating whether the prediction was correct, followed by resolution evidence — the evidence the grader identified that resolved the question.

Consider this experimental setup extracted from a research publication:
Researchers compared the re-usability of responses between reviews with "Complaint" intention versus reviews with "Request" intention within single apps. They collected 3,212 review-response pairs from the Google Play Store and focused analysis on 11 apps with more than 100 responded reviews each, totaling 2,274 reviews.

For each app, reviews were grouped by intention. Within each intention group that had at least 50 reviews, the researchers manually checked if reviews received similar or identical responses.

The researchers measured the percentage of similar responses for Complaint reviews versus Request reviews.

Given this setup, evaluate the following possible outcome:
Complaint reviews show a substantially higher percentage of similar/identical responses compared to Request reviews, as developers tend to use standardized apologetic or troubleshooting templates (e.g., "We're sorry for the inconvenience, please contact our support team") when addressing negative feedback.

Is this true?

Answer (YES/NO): NO